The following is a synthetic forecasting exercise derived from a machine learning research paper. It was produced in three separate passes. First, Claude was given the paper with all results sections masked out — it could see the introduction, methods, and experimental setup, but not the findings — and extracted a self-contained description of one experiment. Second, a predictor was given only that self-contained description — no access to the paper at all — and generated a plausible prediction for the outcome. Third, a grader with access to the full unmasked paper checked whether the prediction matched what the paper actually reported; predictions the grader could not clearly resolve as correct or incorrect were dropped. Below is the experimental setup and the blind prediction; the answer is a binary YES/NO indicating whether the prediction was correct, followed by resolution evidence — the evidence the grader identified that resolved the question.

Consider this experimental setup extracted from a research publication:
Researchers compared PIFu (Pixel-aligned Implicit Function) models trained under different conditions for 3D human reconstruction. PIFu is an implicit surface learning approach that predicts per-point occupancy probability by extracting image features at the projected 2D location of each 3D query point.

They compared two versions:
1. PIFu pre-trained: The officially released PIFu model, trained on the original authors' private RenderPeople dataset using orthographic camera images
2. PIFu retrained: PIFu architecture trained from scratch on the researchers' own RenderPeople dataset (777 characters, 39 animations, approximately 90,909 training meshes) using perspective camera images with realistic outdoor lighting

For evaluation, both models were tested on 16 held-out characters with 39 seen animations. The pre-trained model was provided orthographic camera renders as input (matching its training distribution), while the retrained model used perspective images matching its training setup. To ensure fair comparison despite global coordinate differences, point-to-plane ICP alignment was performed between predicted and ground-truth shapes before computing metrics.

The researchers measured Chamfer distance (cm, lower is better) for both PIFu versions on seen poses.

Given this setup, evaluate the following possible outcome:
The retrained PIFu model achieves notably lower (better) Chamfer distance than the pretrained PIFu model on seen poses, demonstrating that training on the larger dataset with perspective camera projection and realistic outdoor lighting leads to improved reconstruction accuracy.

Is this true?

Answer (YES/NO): YES